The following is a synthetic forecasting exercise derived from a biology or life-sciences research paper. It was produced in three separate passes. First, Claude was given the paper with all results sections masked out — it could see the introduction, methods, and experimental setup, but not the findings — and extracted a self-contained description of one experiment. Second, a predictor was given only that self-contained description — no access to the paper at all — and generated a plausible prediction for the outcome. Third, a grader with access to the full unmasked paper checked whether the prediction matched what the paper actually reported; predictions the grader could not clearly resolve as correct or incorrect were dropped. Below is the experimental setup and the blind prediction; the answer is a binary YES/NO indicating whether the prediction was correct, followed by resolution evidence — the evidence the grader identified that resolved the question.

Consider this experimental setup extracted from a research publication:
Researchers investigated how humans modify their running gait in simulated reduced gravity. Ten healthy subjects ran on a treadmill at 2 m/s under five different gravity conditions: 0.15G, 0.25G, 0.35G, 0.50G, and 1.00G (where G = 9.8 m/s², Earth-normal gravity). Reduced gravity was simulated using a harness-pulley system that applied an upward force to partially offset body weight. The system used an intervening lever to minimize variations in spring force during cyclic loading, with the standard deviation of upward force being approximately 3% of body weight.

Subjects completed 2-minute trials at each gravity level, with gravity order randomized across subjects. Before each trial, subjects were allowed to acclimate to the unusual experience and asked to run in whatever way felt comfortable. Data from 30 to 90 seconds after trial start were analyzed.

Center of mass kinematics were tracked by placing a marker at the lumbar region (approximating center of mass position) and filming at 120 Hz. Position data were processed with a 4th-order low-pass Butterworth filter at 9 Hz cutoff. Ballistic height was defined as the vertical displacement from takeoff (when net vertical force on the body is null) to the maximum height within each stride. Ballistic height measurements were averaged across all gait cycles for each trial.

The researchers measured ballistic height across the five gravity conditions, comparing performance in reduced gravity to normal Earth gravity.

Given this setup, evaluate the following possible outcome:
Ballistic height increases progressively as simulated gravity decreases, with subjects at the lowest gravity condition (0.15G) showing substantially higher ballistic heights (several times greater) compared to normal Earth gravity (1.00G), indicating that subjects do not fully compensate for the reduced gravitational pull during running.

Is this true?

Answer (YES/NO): NO